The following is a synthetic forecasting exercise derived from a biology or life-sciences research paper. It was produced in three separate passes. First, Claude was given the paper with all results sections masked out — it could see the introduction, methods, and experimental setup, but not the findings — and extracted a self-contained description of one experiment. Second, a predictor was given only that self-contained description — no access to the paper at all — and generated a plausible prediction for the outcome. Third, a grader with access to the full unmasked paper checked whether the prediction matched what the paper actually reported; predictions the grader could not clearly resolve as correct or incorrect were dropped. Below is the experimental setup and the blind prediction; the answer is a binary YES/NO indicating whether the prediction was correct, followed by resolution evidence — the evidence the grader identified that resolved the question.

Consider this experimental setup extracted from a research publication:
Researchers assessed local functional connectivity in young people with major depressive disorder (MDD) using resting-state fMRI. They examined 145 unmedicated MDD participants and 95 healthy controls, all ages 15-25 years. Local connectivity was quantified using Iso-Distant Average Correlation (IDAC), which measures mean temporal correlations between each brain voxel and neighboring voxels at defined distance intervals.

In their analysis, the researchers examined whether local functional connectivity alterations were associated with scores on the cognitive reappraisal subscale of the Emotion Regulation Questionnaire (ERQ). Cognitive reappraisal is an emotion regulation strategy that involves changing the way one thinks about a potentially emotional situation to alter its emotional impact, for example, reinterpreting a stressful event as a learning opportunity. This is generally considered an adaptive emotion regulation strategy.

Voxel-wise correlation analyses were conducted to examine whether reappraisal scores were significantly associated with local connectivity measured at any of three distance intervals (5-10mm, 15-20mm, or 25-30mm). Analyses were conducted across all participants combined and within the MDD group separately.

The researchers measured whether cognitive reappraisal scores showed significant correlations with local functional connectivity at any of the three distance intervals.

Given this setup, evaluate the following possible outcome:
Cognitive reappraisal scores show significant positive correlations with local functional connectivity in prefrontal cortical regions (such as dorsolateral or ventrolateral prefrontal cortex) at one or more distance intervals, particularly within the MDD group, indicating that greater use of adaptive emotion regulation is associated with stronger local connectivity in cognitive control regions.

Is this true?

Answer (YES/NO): NO